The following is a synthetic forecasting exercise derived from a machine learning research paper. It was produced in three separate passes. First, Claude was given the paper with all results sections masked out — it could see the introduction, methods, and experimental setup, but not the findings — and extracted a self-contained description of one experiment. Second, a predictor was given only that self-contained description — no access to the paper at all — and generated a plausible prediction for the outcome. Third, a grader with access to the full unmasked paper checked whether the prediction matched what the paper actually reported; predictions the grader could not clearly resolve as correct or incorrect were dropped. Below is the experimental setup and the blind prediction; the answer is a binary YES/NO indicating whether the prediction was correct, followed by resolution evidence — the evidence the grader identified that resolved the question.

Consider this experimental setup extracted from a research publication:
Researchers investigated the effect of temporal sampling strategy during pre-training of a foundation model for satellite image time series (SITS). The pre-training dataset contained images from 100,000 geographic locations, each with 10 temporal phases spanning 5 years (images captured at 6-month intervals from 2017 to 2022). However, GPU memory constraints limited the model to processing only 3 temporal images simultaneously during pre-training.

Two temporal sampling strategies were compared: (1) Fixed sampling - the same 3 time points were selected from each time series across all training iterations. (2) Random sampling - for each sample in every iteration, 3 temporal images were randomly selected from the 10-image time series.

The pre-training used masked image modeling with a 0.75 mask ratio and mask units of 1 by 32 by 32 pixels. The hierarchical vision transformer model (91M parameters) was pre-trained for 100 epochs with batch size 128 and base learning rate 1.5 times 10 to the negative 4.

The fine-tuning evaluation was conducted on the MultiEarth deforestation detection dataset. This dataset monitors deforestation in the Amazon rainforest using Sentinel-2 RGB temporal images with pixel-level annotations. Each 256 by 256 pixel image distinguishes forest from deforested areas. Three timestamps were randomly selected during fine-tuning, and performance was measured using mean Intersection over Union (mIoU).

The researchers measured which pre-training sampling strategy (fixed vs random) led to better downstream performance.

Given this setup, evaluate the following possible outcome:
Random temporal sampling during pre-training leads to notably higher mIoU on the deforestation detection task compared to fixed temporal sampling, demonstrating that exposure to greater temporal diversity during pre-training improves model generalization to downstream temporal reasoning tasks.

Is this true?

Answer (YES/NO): NO